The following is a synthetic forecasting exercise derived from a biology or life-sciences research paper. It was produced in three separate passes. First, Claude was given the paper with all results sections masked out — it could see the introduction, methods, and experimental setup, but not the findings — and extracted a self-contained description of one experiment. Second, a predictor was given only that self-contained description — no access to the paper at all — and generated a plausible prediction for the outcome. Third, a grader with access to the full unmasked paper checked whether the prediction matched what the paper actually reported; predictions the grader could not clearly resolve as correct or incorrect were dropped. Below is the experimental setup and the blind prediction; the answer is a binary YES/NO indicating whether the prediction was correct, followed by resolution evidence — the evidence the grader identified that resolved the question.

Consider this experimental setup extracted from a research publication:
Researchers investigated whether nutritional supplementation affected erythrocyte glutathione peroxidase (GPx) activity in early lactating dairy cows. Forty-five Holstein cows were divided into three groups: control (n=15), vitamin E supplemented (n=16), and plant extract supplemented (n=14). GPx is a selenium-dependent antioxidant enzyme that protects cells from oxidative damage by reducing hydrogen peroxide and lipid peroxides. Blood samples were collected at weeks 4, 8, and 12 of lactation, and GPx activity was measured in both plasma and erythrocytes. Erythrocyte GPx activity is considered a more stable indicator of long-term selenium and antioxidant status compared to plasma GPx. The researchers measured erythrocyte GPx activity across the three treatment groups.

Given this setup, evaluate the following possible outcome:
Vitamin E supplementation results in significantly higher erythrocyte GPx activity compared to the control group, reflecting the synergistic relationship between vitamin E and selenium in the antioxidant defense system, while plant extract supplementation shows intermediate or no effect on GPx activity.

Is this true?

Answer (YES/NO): NO